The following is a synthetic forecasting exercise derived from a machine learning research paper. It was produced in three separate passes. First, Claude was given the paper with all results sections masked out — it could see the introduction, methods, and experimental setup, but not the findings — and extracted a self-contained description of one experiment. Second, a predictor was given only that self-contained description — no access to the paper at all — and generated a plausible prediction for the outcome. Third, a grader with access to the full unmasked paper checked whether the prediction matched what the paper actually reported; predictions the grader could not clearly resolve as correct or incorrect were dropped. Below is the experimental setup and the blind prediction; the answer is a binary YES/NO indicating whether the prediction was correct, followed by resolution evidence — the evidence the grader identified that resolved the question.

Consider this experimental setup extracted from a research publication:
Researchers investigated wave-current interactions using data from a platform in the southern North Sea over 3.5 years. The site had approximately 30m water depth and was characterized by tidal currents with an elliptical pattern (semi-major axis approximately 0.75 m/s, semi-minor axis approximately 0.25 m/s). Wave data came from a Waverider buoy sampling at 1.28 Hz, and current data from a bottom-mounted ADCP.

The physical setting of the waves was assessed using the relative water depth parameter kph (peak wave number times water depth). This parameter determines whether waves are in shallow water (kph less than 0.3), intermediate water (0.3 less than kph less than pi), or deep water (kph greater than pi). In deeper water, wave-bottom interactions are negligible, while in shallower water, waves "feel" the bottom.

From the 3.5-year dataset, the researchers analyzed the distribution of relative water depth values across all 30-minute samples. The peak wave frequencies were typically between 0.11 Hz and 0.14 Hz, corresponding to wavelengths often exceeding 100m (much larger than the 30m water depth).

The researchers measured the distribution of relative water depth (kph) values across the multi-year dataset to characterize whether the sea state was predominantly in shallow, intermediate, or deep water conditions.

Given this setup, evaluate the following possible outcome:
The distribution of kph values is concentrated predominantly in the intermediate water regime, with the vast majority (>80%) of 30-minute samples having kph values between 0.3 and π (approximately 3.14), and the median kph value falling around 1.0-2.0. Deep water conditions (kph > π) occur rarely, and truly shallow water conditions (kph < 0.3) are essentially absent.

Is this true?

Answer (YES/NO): NO